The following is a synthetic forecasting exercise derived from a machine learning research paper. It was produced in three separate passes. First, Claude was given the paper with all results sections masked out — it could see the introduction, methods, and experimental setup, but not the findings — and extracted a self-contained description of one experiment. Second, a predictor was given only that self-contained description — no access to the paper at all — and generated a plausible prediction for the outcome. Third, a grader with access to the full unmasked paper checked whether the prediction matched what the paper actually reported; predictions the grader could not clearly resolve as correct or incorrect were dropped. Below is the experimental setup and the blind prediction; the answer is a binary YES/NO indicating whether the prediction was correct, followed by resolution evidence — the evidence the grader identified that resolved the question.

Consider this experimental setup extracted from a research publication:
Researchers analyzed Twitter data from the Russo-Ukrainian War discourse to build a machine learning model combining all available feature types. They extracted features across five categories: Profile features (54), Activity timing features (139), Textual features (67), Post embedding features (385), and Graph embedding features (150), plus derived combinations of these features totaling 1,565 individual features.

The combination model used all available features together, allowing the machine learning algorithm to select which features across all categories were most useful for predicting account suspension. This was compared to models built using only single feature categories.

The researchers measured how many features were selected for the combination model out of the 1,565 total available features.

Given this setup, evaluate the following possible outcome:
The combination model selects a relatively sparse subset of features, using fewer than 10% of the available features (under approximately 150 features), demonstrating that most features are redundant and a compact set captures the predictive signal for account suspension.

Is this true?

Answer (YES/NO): NO